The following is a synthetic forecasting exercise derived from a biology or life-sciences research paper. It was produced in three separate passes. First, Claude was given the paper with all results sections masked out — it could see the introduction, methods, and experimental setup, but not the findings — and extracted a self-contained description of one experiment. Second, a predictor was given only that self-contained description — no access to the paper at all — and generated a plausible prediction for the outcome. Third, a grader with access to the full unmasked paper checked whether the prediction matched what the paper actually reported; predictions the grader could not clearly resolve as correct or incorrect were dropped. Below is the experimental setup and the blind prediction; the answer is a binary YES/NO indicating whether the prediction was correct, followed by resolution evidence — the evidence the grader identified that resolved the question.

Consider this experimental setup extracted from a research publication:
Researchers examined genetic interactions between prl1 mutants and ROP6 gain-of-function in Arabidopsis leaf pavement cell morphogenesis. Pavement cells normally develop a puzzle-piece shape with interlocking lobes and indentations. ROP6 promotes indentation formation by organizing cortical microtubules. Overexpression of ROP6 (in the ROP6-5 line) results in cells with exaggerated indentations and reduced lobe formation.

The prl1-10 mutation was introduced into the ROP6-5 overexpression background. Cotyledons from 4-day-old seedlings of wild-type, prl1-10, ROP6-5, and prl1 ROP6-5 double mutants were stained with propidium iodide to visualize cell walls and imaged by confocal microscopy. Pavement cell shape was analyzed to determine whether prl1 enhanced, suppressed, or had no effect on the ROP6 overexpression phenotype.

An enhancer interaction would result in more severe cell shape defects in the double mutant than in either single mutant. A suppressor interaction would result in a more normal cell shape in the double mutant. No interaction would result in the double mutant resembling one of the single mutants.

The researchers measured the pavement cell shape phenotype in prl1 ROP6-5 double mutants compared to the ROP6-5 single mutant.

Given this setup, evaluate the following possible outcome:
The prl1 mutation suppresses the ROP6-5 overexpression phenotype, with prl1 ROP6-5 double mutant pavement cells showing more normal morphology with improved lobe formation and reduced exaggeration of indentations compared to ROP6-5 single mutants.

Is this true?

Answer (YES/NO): NO